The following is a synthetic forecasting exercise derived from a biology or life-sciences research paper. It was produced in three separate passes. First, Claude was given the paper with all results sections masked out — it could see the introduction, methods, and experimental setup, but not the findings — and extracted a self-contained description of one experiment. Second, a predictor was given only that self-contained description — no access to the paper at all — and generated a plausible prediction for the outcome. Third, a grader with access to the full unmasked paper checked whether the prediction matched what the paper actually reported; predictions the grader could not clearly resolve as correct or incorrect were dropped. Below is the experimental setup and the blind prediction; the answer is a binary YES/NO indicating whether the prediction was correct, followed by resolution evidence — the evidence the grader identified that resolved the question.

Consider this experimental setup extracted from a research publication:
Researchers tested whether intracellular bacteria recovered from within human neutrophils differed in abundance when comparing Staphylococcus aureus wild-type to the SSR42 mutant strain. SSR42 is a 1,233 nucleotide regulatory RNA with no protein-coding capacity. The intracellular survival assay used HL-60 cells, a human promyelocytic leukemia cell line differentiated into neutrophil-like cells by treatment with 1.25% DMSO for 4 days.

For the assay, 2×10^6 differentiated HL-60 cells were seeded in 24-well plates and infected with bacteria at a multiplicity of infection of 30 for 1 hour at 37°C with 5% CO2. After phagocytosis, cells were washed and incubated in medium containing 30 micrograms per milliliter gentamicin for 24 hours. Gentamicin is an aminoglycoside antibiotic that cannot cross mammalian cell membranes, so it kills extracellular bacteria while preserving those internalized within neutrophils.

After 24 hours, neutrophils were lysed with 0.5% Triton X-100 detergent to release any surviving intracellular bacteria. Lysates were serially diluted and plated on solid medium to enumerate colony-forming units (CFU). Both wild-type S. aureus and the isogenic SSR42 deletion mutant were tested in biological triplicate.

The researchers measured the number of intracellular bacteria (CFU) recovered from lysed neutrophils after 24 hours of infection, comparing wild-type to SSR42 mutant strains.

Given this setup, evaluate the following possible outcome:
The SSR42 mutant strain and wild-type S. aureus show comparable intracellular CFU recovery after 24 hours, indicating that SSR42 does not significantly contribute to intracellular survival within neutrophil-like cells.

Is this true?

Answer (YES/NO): NO